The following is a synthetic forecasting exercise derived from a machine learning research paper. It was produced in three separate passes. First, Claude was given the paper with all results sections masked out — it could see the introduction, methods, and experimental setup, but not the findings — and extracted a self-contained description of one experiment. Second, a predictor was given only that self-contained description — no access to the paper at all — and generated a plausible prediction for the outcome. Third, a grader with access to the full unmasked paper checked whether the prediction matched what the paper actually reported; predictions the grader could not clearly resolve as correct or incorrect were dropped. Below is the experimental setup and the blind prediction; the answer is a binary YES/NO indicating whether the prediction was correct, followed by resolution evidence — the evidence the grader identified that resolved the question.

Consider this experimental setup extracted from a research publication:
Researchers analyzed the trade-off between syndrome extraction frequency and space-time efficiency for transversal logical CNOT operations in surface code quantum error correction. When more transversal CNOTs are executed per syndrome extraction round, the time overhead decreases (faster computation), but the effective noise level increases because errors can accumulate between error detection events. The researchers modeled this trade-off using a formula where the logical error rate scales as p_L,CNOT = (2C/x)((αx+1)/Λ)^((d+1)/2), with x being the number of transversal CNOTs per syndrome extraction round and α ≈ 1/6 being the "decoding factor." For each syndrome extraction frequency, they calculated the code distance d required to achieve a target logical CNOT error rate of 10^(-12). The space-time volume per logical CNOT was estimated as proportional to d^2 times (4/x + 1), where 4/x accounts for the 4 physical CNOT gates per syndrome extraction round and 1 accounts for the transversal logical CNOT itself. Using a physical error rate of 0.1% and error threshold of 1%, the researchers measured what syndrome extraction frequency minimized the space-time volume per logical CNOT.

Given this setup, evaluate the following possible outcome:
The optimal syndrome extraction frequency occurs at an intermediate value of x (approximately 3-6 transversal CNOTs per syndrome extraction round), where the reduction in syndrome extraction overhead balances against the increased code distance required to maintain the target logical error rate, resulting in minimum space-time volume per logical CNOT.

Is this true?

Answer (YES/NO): NO